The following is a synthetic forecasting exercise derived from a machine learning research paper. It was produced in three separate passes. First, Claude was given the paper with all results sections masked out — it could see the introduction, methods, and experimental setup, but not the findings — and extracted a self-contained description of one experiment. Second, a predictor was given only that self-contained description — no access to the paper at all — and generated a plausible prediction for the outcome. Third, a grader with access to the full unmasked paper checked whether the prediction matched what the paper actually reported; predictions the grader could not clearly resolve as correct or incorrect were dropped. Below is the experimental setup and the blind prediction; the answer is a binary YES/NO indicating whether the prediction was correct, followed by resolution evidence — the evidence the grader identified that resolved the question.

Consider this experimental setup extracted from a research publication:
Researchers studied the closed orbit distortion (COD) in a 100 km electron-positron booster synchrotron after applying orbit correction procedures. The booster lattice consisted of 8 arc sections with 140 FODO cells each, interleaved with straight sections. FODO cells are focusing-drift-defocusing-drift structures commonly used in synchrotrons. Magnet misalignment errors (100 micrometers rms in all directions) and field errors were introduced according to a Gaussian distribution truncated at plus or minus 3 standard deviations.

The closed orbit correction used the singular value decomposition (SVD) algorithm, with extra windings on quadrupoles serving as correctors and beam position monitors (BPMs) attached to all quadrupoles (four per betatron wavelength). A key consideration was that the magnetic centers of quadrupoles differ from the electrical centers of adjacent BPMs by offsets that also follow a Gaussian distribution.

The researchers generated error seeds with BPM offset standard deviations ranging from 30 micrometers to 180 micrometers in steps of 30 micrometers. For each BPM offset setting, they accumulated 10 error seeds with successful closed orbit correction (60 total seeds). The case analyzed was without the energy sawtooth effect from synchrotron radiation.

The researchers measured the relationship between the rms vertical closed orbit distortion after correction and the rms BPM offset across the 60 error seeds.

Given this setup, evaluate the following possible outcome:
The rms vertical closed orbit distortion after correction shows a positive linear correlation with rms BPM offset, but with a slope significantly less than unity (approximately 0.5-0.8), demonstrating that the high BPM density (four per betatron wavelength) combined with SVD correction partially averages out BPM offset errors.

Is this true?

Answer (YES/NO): NO